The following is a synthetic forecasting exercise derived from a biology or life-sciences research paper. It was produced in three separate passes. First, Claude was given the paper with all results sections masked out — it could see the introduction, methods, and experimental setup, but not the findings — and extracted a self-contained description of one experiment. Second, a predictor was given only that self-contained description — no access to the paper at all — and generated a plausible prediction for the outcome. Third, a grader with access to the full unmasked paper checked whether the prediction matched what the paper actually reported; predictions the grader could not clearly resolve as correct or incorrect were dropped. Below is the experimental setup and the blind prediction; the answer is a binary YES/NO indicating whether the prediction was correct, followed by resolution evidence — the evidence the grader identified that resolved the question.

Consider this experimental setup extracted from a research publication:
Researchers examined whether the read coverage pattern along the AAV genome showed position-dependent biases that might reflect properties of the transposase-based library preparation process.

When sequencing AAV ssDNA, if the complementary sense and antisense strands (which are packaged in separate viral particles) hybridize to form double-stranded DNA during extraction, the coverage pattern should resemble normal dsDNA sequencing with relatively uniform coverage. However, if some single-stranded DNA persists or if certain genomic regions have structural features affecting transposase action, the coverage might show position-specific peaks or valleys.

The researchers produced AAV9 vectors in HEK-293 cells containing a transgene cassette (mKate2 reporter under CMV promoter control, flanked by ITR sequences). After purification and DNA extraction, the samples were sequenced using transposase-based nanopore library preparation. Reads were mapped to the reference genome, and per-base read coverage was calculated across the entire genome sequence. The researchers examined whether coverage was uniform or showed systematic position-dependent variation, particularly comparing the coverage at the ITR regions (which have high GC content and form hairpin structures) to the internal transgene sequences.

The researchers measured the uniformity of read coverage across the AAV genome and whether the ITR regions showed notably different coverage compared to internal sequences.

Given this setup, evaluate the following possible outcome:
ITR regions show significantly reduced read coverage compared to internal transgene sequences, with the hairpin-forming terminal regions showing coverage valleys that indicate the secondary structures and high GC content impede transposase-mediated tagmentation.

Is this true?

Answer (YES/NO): NO